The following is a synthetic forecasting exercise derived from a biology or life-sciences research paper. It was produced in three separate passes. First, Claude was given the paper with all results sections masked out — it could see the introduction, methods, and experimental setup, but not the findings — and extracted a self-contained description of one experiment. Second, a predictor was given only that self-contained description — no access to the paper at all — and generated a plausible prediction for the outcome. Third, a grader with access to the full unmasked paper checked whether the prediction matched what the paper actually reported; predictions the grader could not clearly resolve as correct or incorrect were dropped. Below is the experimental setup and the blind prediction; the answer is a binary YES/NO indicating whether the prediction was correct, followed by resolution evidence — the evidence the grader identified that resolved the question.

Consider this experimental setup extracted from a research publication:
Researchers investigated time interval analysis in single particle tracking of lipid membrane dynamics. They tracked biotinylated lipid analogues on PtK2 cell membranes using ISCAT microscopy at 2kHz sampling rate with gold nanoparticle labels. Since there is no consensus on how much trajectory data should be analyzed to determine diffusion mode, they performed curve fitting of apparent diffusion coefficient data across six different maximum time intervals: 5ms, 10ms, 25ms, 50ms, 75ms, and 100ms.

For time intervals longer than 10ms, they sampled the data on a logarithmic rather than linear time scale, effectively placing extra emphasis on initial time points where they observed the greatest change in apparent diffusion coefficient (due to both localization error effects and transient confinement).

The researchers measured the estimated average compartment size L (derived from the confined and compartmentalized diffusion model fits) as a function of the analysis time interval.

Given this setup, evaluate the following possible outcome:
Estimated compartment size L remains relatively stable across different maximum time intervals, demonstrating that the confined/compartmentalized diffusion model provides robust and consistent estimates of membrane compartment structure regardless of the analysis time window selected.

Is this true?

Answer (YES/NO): NO